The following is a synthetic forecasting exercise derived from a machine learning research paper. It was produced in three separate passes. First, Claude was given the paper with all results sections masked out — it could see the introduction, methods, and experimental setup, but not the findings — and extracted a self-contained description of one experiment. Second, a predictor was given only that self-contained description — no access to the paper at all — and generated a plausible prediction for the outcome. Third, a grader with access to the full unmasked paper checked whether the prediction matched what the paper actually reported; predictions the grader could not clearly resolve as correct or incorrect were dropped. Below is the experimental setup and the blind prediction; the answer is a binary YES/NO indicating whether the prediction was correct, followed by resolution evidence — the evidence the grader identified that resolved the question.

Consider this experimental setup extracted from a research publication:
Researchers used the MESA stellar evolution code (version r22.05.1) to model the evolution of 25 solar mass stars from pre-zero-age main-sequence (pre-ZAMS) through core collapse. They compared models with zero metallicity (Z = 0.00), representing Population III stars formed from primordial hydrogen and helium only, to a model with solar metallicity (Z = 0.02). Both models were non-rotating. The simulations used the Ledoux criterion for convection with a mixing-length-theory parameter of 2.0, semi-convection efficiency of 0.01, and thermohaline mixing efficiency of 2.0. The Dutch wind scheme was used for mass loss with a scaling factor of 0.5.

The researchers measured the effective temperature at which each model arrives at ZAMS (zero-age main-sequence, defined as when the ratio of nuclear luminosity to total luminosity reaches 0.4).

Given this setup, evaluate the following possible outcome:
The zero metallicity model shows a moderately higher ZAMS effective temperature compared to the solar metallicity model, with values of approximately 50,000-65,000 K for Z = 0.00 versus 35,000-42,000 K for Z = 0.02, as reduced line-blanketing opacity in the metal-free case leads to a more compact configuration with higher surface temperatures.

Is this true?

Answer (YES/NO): NO